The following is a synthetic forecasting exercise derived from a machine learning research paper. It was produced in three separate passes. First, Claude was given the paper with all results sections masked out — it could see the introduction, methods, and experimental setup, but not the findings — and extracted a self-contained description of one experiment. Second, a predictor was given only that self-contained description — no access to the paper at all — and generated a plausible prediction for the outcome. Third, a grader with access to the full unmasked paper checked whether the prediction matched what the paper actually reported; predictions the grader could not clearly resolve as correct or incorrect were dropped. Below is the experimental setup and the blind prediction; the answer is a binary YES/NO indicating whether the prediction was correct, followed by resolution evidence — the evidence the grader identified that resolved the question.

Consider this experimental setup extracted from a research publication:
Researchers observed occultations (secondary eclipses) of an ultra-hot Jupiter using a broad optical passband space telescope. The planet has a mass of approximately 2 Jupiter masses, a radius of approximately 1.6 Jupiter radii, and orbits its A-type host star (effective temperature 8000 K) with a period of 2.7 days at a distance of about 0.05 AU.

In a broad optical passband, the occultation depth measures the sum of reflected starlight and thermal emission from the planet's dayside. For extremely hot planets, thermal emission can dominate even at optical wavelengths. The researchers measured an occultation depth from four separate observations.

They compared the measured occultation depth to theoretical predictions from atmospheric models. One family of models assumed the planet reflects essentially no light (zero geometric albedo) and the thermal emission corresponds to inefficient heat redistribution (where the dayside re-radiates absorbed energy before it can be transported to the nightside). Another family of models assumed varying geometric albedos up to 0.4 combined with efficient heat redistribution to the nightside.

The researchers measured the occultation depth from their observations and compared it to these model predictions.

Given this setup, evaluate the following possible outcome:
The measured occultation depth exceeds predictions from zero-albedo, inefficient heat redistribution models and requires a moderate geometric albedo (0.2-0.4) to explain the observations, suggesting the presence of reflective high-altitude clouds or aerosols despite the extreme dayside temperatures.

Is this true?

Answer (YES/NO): NO